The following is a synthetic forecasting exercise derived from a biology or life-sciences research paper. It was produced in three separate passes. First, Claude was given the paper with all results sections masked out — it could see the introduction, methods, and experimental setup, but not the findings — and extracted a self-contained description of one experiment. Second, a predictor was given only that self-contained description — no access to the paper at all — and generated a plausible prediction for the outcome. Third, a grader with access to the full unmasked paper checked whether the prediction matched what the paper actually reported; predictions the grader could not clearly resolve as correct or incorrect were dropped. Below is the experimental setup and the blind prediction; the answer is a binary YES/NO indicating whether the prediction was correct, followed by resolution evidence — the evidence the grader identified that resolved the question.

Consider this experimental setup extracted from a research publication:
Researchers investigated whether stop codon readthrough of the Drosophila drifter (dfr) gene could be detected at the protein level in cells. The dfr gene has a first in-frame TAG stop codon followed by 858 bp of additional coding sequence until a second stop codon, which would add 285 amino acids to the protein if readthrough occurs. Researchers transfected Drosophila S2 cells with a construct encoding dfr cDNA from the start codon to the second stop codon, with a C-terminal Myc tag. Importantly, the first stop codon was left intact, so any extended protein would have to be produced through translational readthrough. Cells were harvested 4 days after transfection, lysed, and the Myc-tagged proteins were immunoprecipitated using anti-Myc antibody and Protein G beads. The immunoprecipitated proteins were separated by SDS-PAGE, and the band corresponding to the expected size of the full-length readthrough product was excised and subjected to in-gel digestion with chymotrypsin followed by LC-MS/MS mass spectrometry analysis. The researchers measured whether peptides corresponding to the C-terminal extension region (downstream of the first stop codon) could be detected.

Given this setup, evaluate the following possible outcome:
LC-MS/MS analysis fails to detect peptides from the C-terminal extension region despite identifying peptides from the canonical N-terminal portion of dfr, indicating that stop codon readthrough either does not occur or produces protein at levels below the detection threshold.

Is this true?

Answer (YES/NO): NO